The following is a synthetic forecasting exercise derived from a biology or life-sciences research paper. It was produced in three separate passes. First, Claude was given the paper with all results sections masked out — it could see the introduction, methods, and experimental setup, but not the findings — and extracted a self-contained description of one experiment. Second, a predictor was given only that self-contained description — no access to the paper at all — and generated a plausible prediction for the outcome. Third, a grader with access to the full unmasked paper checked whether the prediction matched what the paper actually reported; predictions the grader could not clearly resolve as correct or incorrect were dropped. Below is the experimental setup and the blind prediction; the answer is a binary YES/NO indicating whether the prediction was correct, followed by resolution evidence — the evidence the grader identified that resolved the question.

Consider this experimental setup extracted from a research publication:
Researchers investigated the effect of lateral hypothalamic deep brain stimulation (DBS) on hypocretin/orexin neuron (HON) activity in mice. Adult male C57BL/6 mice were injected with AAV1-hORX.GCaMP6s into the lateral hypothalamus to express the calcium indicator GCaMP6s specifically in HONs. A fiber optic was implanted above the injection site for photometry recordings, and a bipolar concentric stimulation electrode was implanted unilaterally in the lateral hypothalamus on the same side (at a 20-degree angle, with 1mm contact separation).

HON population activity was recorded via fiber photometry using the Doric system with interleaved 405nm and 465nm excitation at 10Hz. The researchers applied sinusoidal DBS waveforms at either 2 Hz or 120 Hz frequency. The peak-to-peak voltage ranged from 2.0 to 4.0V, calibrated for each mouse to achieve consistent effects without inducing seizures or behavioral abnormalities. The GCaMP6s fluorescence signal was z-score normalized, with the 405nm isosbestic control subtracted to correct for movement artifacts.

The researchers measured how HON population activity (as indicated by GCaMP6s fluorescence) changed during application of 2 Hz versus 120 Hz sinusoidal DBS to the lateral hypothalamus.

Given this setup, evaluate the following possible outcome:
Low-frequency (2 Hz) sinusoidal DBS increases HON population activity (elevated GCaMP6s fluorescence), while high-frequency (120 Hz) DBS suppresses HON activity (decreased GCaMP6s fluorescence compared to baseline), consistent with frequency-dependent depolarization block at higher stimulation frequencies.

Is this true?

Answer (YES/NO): NO